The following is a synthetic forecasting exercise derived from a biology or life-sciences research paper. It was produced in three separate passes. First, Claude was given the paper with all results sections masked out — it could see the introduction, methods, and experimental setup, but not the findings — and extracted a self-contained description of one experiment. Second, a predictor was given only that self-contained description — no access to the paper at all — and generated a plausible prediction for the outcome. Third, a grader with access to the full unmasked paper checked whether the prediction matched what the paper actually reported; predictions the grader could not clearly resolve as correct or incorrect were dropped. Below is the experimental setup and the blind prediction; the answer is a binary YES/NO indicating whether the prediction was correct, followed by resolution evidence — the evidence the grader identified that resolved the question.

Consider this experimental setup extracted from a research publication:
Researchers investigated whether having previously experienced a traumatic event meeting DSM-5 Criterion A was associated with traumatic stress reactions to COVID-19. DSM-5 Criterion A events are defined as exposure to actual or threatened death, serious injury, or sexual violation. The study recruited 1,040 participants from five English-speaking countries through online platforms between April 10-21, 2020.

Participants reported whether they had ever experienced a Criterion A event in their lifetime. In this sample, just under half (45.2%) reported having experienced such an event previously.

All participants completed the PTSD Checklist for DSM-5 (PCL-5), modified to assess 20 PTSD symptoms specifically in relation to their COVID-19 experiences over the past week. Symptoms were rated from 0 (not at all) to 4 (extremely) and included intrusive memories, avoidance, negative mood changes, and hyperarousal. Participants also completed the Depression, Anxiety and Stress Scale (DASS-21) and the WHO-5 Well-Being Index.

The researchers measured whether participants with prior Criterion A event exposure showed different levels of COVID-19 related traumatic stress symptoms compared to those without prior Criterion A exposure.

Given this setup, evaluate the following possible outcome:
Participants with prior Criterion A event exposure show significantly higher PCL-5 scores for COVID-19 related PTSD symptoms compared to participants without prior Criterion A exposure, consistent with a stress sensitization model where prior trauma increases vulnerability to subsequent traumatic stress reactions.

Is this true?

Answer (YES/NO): YES